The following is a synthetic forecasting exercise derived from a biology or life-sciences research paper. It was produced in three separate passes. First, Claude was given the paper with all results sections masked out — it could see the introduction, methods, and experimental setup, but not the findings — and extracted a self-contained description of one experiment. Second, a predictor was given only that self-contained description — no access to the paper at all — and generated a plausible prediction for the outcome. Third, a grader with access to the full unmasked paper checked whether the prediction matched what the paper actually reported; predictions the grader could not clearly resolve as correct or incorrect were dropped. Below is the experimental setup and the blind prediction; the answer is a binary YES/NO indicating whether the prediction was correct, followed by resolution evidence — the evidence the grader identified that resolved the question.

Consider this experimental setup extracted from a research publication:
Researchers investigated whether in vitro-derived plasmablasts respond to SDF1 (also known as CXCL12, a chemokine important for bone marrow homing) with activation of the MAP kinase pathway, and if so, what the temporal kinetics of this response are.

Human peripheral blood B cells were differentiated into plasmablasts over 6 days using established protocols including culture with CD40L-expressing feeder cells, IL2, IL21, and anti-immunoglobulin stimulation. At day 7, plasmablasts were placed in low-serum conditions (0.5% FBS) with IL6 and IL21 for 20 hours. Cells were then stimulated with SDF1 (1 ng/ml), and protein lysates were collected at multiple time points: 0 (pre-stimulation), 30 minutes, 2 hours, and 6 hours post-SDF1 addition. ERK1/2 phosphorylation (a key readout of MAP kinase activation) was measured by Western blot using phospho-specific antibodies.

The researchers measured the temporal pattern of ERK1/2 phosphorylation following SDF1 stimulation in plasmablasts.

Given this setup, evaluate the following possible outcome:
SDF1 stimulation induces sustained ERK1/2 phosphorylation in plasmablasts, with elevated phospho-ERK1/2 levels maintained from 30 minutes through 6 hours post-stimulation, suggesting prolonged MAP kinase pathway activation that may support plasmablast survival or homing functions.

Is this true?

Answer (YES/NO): NO